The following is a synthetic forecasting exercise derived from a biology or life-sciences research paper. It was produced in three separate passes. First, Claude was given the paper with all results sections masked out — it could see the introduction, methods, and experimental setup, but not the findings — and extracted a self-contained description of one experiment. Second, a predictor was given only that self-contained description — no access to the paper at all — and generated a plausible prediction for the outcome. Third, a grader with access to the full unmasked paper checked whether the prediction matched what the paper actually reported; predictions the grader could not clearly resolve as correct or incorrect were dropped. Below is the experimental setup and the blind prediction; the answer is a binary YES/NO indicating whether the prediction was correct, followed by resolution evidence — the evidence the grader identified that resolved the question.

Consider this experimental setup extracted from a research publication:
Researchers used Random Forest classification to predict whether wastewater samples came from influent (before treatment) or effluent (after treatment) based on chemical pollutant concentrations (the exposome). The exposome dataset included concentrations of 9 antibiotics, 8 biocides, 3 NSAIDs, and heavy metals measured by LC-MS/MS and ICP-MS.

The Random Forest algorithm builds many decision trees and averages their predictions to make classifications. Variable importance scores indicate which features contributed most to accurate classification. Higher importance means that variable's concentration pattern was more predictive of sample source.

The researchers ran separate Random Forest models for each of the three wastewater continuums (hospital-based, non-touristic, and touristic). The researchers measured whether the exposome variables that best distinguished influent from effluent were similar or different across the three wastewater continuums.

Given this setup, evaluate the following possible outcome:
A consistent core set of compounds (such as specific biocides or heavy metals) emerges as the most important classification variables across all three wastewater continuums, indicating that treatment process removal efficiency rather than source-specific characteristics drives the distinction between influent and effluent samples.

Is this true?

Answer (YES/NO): NO